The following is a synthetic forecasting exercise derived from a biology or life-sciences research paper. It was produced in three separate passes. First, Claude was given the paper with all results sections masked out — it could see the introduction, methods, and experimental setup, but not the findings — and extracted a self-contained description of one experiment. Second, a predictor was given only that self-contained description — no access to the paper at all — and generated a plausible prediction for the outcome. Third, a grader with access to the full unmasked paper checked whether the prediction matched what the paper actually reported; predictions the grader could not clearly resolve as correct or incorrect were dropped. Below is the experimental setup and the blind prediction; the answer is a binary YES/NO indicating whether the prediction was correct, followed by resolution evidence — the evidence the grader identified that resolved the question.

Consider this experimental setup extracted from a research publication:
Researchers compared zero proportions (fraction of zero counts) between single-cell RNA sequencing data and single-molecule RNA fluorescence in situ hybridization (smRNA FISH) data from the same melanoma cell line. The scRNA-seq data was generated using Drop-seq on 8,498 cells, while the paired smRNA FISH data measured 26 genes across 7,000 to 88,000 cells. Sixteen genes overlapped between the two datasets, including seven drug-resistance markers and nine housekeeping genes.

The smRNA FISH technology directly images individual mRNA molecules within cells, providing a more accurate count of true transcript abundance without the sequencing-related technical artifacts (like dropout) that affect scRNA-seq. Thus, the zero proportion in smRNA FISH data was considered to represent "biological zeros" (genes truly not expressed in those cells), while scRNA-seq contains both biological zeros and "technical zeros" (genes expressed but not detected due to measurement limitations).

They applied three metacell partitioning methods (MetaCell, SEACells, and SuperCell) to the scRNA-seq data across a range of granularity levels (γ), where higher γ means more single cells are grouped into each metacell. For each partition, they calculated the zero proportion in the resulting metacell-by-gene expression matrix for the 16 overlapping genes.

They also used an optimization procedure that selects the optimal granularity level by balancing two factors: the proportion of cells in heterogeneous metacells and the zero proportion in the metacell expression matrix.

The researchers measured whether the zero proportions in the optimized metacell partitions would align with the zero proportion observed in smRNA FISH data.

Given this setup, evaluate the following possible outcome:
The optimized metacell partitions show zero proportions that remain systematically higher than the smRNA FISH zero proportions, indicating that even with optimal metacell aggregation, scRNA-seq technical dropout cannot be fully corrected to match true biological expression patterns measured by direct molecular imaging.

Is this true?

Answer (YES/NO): NO